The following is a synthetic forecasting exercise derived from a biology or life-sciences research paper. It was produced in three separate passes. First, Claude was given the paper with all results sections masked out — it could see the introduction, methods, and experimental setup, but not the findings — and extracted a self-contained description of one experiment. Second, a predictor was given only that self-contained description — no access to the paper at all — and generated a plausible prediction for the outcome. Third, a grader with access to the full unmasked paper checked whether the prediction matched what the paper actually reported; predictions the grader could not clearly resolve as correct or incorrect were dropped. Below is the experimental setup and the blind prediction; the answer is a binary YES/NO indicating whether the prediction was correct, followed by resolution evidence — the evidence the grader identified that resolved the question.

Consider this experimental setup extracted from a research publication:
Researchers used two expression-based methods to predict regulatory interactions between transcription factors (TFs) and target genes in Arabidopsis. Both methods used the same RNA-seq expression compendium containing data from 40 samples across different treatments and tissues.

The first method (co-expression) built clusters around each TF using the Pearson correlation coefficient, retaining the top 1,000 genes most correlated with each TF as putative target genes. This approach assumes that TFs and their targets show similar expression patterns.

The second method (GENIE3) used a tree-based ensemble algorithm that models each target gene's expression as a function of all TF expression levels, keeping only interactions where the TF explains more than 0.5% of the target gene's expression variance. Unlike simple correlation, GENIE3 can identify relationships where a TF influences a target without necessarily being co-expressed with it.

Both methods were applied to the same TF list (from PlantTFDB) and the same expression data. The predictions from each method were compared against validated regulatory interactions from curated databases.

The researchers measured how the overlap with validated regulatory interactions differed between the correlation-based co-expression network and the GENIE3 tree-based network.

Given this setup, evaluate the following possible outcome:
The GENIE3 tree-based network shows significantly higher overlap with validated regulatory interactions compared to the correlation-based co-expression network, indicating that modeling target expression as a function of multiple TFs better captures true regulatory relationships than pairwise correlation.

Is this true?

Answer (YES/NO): NO